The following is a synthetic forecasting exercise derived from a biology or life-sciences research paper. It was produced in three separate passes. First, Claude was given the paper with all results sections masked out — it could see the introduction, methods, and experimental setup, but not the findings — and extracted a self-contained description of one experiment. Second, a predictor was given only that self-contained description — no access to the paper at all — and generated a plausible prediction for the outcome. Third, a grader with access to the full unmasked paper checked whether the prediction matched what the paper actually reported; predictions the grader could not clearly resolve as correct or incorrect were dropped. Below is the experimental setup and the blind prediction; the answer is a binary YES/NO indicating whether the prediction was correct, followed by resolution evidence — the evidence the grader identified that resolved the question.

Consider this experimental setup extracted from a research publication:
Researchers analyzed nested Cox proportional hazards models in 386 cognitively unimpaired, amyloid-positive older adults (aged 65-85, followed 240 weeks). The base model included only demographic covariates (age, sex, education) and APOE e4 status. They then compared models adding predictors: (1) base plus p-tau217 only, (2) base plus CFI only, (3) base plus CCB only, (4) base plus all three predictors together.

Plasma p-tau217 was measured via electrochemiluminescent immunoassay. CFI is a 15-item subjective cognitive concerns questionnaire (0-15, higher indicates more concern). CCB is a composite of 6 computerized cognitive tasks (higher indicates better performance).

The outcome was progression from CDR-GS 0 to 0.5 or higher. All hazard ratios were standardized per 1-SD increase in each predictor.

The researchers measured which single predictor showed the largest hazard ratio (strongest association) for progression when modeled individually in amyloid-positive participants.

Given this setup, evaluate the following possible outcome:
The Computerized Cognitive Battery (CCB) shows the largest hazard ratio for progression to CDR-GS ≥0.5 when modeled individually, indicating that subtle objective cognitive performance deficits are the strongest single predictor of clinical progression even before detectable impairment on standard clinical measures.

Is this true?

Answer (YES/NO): NO